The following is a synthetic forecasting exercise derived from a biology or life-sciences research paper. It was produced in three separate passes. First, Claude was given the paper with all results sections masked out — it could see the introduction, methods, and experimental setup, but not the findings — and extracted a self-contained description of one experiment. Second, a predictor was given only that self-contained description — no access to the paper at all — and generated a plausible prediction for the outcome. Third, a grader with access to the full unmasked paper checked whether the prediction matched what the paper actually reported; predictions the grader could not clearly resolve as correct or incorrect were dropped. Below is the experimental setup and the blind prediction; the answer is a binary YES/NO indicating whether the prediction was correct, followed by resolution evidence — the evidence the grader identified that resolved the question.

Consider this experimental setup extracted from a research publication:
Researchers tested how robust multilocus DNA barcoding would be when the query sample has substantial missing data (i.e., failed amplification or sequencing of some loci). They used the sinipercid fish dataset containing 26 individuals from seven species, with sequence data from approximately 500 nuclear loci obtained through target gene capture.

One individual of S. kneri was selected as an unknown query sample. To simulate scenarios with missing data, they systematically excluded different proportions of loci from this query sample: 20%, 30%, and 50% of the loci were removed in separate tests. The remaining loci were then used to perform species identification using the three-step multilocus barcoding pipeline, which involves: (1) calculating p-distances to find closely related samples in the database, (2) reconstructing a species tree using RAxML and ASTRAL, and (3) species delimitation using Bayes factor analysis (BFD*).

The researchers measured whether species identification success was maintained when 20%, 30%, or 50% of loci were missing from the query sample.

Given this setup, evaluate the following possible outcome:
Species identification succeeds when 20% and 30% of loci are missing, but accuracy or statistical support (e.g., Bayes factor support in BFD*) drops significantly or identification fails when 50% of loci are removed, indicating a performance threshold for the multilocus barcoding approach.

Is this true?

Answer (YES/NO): NO